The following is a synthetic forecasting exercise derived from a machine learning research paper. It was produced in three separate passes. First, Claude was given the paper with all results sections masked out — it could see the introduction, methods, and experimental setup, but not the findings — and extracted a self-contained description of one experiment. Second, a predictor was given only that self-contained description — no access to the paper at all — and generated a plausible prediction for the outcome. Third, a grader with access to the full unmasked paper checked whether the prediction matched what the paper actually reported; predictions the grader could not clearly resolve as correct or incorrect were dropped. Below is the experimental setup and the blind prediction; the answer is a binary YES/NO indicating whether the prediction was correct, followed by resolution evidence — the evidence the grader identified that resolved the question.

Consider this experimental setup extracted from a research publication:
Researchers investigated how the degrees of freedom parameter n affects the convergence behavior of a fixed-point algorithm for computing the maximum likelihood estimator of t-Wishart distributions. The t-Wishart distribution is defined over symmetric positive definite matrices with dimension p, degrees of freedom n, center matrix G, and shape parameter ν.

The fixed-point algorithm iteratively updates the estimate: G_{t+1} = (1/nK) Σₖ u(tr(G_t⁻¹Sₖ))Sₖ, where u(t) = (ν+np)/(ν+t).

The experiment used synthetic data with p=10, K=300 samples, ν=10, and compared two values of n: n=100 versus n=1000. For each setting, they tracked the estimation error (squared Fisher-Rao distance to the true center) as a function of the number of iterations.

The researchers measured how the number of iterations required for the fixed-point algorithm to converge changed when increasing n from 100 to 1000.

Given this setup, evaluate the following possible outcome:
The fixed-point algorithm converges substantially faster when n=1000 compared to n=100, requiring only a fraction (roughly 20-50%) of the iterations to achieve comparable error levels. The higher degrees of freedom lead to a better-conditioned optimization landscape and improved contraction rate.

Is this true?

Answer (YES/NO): NO